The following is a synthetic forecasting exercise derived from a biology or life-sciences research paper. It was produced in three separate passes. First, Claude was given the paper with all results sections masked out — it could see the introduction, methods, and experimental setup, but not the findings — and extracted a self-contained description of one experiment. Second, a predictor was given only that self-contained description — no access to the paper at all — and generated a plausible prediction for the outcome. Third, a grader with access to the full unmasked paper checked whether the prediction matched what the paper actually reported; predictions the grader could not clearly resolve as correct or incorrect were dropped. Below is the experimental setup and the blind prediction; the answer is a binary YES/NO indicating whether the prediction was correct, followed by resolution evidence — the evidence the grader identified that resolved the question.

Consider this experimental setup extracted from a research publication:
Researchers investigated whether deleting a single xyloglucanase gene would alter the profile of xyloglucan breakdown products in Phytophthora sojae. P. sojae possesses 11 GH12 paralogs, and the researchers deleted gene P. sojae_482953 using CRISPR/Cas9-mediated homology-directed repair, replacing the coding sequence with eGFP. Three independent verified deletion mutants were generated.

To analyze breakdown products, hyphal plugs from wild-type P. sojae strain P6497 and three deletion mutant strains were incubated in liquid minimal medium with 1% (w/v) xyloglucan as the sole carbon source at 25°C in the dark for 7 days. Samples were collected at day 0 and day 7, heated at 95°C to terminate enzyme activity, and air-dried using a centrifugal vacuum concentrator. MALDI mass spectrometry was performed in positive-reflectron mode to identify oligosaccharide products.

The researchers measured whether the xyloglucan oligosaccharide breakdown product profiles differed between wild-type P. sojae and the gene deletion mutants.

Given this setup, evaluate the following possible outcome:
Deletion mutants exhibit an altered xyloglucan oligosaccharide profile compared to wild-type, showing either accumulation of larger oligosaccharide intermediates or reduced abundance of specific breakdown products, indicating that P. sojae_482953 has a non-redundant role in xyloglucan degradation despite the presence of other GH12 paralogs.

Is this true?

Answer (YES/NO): NO